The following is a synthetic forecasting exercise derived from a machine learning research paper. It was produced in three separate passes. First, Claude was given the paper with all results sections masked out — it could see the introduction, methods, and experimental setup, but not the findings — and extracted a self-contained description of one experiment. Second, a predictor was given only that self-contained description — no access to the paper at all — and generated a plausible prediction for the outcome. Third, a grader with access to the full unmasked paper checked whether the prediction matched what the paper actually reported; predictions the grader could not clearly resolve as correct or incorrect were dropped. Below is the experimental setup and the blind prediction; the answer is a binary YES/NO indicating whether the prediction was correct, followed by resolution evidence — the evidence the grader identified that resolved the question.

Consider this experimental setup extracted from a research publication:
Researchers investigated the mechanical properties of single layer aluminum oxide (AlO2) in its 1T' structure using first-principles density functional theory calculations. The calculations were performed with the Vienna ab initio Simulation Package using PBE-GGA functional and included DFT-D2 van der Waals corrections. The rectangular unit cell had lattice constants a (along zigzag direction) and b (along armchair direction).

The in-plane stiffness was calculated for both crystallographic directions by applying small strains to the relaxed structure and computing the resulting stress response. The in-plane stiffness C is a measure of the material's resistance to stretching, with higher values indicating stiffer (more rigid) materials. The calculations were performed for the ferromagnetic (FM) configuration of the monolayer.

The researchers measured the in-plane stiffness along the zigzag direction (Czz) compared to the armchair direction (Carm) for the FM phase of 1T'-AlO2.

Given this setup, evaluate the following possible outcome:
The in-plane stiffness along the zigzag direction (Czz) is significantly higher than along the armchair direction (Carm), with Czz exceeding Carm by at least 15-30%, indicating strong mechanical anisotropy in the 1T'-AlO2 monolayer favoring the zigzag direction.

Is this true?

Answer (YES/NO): NO